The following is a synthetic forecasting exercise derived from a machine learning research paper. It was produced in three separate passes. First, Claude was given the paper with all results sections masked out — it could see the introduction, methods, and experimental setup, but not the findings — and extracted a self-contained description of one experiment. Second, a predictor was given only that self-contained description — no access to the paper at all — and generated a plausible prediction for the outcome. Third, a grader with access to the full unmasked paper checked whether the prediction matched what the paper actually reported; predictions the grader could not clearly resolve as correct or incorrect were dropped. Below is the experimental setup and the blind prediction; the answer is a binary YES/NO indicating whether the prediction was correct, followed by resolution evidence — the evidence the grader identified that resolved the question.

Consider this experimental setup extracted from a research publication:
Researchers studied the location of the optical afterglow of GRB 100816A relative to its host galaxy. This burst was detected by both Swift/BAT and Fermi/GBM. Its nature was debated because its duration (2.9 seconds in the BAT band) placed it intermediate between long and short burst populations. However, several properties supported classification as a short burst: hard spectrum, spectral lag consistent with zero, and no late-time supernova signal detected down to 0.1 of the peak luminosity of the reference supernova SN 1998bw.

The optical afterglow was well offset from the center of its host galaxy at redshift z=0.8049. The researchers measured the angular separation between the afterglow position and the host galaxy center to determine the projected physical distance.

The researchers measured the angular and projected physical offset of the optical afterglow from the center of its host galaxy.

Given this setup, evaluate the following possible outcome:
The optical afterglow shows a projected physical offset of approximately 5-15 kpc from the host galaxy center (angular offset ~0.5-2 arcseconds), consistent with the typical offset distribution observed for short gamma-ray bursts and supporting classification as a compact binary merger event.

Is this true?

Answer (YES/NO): YES